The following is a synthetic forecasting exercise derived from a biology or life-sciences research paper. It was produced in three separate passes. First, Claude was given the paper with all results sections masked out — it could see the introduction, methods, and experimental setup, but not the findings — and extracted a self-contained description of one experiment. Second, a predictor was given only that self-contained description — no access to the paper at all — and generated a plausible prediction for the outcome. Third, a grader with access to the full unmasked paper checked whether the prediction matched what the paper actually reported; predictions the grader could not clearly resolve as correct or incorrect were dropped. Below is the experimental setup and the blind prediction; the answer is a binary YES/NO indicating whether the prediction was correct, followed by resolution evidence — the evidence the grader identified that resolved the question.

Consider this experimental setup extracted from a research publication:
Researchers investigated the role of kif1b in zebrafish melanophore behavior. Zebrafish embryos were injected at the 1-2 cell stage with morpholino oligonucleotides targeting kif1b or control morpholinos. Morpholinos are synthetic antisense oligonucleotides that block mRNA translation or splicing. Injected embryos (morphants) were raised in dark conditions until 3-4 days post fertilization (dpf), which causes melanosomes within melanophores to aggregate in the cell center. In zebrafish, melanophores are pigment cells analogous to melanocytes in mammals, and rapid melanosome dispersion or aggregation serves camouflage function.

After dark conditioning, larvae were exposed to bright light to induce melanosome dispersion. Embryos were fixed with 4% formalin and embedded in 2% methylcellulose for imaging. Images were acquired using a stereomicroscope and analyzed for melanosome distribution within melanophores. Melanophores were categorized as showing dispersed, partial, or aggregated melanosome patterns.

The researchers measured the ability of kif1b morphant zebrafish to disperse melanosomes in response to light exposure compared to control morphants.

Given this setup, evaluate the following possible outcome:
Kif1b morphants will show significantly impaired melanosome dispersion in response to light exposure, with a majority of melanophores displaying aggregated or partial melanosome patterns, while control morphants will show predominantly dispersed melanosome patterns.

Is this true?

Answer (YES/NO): YES